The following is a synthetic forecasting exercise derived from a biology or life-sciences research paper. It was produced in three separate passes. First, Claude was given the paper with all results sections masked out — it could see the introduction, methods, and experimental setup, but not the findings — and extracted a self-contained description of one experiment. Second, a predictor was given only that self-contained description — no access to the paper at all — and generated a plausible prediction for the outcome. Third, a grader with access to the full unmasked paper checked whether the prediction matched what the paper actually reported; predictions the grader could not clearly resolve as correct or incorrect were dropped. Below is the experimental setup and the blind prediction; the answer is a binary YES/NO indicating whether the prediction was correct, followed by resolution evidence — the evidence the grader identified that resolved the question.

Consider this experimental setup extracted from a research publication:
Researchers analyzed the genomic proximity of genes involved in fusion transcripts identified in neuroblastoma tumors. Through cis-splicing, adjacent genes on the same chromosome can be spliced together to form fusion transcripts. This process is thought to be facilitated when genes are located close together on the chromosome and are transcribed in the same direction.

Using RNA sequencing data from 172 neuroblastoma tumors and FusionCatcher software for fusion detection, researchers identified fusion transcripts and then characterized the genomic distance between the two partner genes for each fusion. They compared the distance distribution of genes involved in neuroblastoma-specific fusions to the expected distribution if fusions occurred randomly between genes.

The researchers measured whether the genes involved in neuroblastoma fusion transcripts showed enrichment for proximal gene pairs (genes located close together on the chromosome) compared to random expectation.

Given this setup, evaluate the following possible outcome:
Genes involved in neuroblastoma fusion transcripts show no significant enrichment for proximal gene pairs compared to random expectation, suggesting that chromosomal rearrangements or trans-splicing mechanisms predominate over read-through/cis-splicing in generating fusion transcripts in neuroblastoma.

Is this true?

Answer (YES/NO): NO